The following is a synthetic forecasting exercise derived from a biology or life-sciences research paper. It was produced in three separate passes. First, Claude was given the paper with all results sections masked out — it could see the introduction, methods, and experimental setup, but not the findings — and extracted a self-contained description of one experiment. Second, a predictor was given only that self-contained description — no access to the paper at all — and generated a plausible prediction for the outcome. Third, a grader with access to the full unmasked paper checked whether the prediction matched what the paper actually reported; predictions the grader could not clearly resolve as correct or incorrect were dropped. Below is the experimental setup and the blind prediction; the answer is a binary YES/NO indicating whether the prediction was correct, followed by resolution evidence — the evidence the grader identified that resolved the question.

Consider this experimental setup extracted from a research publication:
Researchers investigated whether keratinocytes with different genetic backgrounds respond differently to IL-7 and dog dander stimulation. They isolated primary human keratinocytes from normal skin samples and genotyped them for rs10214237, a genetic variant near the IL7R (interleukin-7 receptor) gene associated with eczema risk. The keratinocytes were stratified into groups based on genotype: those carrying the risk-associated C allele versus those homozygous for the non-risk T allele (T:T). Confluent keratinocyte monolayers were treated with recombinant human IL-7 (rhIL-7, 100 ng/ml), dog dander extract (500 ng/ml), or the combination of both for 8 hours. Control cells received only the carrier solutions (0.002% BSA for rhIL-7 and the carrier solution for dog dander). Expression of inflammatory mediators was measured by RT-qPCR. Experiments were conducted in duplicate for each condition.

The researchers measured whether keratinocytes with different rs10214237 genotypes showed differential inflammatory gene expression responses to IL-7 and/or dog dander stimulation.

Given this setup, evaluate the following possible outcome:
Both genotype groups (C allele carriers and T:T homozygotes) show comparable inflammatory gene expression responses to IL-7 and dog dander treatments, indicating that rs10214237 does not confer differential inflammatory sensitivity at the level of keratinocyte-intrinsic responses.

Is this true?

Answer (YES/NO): NO